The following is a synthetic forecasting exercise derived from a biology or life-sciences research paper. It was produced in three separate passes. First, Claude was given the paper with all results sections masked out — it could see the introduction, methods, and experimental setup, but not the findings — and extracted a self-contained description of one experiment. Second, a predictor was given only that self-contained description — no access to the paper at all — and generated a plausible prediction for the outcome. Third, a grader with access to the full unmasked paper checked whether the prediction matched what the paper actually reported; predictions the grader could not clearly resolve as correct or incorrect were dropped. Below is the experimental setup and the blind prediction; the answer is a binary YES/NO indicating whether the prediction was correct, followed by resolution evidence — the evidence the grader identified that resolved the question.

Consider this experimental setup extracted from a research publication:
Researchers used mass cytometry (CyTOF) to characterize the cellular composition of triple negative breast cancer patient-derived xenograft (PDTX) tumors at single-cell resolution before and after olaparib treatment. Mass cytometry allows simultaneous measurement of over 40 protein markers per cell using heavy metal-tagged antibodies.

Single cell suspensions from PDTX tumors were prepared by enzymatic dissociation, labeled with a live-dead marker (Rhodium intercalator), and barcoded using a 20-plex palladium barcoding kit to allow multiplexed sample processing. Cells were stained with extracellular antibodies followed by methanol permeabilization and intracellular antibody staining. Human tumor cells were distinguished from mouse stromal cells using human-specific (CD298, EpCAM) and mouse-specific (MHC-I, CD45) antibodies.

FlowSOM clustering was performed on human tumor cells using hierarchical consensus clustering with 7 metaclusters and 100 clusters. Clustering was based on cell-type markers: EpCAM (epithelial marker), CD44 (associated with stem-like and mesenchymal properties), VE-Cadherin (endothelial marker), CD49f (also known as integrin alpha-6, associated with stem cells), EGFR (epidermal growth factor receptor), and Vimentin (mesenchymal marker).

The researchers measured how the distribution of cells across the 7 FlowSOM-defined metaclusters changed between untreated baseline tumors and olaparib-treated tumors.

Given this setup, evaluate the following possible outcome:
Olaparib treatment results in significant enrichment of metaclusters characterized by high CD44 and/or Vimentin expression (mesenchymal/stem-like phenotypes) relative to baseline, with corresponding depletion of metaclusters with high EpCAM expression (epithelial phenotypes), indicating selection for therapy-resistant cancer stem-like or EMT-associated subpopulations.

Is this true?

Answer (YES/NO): NO